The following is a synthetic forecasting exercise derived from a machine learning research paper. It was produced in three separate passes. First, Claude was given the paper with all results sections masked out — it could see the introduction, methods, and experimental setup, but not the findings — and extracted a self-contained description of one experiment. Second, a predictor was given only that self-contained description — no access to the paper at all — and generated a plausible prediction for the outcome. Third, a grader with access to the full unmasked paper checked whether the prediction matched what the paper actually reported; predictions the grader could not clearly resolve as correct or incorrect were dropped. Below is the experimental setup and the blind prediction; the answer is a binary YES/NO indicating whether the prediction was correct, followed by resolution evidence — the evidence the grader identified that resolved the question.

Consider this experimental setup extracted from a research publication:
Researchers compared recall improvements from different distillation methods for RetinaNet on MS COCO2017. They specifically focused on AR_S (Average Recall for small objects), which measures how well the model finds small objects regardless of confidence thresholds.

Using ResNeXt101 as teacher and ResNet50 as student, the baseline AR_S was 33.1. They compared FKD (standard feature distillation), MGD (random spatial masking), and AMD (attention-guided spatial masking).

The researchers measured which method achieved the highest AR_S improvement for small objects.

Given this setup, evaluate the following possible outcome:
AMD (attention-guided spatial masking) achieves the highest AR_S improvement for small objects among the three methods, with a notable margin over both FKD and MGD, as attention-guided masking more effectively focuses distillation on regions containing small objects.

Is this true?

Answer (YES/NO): YES